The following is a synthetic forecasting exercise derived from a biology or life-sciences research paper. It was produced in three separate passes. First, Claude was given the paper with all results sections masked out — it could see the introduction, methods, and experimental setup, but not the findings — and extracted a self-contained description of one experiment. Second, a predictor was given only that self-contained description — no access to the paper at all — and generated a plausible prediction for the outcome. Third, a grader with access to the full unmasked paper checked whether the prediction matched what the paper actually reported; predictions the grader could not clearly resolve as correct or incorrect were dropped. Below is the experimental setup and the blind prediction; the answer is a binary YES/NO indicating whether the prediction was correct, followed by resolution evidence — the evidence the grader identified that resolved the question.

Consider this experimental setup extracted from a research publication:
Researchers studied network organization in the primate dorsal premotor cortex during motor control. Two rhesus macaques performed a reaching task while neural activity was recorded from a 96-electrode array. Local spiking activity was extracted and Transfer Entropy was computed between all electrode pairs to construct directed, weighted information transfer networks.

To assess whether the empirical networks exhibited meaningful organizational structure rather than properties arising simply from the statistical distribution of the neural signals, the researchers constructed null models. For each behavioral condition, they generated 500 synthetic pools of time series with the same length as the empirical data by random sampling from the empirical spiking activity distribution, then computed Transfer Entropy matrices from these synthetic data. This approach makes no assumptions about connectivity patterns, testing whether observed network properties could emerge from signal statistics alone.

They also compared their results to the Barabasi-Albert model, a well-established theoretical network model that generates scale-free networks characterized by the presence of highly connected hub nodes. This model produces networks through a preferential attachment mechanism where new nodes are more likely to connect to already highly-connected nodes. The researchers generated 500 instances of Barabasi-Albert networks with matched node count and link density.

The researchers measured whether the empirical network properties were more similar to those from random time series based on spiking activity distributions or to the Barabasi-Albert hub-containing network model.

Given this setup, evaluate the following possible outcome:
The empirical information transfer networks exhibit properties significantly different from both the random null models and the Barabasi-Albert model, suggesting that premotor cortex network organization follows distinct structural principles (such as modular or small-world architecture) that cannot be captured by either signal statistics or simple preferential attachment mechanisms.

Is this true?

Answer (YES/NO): NO